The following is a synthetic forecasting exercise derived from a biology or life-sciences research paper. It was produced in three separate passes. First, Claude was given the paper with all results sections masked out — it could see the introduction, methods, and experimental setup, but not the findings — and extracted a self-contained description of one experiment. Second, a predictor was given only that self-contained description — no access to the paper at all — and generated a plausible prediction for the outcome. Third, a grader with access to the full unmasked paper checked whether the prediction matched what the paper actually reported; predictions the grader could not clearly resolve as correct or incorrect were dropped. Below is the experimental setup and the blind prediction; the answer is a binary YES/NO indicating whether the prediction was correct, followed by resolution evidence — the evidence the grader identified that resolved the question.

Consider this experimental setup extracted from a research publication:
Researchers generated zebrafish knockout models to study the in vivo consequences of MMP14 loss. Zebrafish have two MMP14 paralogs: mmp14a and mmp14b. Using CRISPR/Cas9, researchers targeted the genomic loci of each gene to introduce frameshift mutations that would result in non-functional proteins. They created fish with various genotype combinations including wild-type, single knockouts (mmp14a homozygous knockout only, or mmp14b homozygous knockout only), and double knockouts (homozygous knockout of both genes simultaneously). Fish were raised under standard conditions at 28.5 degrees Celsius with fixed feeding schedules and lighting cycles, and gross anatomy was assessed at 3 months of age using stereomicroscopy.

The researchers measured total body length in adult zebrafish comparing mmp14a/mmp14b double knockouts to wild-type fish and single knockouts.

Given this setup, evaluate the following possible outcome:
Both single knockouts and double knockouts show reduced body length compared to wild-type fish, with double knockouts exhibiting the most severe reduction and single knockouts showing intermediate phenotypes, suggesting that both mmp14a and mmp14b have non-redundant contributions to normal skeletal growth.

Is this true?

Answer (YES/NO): NO